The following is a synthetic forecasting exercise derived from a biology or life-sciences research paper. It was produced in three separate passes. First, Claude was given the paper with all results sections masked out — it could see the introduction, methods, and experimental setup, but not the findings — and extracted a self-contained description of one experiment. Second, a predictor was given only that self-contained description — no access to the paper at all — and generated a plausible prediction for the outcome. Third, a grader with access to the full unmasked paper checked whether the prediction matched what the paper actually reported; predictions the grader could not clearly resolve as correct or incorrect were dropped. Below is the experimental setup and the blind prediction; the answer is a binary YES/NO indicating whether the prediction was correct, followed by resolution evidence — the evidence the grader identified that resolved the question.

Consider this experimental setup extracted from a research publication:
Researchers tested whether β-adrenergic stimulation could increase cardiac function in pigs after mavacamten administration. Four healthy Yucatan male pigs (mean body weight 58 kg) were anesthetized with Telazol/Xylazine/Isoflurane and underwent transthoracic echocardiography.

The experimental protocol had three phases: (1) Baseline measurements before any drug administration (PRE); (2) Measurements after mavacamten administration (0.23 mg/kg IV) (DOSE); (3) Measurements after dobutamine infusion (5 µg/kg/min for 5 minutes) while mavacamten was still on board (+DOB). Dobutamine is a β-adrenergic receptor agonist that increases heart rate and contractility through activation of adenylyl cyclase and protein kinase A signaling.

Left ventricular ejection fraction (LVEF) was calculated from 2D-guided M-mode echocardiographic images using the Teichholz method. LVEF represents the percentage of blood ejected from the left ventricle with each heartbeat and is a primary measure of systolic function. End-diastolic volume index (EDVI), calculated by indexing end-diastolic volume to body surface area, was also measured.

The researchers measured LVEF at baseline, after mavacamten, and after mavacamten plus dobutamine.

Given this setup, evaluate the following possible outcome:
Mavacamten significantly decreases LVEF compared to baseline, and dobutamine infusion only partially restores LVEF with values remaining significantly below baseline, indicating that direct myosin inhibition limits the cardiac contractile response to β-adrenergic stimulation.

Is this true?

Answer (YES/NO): NO